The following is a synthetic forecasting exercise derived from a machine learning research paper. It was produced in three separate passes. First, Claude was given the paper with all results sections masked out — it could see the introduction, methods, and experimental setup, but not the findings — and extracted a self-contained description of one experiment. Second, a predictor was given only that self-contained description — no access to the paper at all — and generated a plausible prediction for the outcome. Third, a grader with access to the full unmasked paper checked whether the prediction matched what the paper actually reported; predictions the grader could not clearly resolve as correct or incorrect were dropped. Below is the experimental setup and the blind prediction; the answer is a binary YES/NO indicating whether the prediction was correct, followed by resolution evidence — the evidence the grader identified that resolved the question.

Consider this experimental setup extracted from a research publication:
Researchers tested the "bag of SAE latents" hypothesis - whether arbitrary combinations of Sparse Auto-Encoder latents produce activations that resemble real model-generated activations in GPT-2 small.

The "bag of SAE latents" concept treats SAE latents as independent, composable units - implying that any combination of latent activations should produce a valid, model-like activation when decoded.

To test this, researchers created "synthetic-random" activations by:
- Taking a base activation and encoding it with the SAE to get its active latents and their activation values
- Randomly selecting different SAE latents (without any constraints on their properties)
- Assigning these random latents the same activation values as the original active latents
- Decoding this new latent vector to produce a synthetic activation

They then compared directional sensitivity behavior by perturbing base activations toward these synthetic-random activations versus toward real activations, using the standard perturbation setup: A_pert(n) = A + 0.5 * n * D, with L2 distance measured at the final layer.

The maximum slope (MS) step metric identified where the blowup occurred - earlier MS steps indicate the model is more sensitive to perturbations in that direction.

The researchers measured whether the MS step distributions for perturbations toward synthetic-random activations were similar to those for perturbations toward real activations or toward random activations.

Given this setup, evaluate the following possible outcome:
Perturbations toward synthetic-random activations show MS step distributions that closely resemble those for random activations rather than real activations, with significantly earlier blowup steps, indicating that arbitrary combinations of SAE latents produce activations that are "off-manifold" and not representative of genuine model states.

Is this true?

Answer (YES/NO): NO